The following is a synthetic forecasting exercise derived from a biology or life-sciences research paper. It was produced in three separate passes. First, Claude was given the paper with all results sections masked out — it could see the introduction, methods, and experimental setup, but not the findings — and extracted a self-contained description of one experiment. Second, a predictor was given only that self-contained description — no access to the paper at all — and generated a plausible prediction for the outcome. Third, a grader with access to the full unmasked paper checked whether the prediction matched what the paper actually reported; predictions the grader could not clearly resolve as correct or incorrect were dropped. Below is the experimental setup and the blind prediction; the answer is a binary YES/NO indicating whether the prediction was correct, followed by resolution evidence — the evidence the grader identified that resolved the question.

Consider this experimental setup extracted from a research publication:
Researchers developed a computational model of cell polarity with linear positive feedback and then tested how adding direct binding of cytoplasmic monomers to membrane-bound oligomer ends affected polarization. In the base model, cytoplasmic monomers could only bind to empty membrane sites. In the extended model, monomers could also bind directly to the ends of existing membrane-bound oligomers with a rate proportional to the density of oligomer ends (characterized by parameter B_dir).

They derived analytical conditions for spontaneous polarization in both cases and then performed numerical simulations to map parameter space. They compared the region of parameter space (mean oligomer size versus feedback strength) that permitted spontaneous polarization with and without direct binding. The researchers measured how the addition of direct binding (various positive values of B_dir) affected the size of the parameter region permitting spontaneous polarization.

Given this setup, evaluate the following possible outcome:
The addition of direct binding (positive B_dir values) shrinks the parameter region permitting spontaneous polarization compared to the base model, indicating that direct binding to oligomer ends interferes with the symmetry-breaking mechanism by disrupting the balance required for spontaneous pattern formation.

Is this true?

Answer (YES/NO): YES